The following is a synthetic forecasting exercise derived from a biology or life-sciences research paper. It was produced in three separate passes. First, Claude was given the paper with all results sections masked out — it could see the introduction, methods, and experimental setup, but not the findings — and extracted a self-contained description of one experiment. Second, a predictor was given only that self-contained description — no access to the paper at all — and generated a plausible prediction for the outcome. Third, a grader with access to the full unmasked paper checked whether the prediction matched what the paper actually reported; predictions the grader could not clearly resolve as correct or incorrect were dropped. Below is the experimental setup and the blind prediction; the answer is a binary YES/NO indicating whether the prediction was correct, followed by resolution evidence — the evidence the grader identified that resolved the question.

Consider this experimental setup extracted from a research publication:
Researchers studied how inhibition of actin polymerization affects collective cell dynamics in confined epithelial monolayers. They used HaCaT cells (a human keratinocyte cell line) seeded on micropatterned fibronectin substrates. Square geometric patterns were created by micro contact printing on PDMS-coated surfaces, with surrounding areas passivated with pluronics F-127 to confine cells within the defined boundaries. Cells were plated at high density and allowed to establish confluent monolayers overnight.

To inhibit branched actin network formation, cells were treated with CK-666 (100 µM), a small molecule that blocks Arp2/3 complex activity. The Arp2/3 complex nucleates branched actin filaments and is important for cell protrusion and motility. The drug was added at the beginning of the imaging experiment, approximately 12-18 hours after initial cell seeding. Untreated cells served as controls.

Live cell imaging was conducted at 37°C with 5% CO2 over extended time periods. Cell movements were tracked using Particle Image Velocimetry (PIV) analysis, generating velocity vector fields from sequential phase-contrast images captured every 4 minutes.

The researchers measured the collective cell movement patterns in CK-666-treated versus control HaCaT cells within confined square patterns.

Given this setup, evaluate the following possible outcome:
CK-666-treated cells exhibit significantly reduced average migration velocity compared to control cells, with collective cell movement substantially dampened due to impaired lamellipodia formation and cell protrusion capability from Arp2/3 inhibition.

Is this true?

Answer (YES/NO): NO